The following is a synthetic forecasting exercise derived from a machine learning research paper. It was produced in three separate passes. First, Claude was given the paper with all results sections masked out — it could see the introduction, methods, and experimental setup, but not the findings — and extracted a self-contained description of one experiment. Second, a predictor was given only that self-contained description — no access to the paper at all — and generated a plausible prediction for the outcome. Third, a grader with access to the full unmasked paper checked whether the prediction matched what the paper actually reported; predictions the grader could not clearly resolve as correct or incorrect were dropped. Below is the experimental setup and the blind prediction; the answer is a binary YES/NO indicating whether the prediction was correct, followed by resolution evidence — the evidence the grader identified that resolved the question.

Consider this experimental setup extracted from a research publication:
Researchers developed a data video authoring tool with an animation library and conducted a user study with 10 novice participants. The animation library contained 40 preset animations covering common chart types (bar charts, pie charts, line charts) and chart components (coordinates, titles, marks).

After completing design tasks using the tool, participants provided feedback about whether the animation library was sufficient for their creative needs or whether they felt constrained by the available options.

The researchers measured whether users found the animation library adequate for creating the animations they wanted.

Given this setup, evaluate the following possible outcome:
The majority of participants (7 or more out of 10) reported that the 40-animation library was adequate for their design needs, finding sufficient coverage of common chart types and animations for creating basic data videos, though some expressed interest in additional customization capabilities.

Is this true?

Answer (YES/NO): YES